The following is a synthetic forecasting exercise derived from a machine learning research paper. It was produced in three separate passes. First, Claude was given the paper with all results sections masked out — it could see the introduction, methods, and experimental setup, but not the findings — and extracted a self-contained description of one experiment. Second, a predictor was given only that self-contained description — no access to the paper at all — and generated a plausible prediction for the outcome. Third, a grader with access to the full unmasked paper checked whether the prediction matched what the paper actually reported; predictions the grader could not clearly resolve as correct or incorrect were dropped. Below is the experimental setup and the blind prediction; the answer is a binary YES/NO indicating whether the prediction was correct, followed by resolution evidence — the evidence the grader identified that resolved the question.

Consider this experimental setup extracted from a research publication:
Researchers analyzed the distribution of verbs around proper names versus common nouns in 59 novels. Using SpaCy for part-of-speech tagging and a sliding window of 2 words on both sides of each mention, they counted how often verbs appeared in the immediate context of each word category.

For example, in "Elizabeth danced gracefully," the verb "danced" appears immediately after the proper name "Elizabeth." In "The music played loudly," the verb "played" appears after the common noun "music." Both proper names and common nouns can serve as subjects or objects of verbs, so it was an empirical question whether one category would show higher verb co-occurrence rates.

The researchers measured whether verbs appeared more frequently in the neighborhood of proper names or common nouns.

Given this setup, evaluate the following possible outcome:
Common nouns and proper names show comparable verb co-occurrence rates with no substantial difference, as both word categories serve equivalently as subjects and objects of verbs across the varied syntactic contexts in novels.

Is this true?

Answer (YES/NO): NO